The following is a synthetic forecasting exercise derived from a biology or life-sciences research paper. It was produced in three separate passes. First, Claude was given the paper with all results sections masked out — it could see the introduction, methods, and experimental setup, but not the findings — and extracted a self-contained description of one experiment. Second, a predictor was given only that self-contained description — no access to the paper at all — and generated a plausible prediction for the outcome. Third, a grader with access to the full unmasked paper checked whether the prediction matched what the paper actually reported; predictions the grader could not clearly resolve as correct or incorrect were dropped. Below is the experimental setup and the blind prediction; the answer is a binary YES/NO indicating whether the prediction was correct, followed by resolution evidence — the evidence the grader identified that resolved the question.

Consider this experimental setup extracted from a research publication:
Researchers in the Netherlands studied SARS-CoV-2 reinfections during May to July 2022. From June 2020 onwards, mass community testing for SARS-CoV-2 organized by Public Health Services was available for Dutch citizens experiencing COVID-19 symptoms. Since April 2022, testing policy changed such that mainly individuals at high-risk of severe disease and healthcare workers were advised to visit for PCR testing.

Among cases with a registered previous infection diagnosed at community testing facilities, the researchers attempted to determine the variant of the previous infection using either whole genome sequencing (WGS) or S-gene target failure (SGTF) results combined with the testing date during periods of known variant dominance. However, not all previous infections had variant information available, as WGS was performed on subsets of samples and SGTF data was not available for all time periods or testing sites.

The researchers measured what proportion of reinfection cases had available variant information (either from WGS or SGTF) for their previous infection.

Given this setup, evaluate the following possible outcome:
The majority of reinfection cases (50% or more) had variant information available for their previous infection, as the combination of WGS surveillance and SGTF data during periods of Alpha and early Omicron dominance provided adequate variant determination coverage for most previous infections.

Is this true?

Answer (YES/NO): NO